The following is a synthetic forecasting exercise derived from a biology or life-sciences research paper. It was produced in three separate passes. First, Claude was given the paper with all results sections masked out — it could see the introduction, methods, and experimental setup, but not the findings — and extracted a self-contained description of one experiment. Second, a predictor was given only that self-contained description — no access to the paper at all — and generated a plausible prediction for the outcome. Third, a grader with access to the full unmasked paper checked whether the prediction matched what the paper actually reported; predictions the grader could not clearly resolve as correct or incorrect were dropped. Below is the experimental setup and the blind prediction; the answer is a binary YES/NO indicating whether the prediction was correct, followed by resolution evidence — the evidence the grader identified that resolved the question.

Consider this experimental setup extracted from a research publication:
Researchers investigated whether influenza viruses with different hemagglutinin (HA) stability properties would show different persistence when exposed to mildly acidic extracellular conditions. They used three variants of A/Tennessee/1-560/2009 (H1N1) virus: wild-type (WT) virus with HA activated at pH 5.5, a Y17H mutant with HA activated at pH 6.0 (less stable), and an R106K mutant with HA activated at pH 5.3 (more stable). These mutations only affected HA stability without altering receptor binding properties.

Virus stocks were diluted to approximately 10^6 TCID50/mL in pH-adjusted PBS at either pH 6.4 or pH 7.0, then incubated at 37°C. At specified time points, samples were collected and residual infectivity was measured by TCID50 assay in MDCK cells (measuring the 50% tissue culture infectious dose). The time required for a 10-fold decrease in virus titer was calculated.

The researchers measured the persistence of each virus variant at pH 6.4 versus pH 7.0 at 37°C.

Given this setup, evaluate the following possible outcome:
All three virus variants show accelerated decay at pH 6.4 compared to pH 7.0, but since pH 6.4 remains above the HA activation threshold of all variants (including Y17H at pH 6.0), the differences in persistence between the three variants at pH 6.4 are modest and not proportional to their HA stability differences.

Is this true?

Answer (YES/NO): NO